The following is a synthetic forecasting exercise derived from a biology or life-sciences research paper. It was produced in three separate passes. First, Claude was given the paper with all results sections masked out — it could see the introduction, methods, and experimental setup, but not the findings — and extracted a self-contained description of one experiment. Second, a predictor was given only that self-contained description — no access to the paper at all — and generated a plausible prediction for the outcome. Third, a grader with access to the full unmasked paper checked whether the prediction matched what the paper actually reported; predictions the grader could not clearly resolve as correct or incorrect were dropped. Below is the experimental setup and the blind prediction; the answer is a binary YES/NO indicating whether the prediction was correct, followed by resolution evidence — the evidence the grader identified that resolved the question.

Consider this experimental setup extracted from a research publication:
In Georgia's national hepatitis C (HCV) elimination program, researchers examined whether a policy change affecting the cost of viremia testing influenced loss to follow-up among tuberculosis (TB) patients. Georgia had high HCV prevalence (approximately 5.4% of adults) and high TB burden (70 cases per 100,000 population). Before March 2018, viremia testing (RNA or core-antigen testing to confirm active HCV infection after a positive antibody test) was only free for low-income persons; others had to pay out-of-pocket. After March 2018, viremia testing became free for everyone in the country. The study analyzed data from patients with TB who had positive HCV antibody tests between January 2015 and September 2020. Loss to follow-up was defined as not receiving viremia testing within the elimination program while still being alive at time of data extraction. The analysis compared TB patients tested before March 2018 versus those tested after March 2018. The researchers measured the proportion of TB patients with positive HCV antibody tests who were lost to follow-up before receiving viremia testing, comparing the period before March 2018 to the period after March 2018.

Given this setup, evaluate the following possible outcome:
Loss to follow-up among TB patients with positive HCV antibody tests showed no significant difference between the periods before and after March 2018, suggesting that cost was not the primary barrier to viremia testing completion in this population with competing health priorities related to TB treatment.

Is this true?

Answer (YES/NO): NO